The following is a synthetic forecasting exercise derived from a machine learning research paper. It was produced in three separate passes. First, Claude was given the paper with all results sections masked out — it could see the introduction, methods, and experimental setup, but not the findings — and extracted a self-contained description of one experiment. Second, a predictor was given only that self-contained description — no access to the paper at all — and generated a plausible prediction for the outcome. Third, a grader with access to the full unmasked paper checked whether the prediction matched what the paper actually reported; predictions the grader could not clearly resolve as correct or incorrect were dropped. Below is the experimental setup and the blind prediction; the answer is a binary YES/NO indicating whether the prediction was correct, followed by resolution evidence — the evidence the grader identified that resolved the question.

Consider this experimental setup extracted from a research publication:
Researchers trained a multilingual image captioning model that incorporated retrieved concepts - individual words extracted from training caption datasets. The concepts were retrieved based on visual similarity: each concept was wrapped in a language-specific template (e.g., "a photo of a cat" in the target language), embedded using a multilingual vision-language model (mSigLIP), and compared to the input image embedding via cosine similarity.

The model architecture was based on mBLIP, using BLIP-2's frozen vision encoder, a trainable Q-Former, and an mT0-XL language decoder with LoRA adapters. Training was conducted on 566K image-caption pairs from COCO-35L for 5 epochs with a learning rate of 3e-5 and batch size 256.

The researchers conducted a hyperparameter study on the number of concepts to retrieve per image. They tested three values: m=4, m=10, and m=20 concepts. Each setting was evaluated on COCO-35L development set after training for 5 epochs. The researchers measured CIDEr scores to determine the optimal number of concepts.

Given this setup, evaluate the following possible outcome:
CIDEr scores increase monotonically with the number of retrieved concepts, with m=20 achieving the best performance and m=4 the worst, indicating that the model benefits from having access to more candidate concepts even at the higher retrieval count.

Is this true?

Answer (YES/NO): NO